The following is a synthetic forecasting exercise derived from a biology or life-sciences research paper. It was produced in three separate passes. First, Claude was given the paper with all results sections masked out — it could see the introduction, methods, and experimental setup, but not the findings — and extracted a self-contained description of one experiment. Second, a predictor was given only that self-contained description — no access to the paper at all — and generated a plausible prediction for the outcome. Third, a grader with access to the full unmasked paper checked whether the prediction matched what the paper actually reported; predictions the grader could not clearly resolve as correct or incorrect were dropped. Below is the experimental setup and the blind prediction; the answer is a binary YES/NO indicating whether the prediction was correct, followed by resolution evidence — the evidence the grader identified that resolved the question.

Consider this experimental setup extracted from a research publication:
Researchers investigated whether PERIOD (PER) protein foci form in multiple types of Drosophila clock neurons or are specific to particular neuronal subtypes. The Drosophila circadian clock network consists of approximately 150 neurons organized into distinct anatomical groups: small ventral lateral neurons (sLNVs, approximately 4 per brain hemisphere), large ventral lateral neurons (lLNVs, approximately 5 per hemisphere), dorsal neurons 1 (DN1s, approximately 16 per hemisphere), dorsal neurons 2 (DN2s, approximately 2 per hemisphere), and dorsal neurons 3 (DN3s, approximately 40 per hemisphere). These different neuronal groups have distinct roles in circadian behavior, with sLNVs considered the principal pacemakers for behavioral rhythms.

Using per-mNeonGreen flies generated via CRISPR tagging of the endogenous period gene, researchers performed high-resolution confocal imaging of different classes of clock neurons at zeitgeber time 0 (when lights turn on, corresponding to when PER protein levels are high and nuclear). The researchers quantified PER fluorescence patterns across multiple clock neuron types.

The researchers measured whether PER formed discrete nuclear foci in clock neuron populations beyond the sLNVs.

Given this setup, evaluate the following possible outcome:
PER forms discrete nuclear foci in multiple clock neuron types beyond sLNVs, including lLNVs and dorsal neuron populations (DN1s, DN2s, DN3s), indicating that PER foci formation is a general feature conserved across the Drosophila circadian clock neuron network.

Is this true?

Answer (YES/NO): YES